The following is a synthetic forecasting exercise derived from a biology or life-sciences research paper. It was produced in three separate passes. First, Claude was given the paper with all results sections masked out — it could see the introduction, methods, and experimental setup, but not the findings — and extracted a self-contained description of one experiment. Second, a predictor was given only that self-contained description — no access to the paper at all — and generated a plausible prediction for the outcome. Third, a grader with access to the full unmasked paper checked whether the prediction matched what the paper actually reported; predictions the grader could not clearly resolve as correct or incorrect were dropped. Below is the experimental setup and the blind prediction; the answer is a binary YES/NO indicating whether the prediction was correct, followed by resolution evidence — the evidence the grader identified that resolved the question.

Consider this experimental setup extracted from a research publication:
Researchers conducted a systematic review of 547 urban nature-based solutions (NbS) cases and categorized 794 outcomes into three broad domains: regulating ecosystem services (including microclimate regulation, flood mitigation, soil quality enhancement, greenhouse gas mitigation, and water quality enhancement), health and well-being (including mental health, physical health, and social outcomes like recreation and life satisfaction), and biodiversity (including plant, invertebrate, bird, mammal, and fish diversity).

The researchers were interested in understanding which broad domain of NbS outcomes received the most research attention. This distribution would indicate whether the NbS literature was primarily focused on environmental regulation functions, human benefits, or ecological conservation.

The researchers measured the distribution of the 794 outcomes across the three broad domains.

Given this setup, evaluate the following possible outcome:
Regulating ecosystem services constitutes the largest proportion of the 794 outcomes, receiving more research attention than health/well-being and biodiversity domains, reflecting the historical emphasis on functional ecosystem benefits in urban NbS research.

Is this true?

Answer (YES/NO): YES